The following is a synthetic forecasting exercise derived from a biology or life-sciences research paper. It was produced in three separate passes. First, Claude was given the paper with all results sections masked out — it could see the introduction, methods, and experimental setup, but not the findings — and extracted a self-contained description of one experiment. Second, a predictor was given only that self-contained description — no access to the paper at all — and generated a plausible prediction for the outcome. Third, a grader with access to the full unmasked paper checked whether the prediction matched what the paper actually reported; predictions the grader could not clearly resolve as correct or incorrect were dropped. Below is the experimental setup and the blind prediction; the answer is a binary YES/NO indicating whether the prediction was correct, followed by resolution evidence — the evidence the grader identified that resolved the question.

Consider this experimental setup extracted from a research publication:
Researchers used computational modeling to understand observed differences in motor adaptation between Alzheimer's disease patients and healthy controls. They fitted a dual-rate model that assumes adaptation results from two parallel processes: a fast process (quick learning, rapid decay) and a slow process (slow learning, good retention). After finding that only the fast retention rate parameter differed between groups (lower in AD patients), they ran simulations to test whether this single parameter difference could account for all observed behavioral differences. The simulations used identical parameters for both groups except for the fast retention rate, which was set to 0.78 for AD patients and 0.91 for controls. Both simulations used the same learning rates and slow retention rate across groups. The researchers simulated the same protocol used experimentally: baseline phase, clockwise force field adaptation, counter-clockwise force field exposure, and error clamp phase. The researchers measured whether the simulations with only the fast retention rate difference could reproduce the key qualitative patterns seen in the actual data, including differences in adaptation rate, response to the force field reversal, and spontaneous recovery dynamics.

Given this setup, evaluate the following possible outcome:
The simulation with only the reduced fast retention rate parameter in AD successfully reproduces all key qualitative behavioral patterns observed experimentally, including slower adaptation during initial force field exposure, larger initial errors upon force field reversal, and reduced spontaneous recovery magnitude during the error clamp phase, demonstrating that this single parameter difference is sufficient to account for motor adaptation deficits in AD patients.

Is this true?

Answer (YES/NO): NO